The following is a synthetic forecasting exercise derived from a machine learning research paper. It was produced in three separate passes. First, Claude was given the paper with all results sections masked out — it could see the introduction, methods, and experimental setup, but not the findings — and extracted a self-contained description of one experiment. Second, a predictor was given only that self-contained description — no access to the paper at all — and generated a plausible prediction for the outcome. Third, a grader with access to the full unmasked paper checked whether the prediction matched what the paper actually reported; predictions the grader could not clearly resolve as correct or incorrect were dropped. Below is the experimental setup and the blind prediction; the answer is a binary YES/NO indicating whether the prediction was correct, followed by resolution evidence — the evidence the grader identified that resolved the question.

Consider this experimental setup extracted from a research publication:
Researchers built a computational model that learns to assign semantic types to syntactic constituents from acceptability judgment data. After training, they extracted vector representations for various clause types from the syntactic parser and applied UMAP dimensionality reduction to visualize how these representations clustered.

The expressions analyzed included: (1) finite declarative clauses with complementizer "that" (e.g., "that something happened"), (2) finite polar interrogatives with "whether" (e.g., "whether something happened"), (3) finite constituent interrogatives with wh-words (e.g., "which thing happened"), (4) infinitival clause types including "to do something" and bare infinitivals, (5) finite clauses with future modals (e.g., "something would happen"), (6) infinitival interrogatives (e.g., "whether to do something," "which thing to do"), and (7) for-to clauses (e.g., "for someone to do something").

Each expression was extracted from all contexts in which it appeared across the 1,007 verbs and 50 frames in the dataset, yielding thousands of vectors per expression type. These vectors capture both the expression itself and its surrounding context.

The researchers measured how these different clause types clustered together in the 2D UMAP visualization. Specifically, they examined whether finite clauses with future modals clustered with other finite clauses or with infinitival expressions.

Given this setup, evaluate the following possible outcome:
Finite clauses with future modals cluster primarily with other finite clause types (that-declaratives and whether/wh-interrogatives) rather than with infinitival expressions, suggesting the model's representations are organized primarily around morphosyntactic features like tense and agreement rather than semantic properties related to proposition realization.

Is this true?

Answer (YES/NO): NO